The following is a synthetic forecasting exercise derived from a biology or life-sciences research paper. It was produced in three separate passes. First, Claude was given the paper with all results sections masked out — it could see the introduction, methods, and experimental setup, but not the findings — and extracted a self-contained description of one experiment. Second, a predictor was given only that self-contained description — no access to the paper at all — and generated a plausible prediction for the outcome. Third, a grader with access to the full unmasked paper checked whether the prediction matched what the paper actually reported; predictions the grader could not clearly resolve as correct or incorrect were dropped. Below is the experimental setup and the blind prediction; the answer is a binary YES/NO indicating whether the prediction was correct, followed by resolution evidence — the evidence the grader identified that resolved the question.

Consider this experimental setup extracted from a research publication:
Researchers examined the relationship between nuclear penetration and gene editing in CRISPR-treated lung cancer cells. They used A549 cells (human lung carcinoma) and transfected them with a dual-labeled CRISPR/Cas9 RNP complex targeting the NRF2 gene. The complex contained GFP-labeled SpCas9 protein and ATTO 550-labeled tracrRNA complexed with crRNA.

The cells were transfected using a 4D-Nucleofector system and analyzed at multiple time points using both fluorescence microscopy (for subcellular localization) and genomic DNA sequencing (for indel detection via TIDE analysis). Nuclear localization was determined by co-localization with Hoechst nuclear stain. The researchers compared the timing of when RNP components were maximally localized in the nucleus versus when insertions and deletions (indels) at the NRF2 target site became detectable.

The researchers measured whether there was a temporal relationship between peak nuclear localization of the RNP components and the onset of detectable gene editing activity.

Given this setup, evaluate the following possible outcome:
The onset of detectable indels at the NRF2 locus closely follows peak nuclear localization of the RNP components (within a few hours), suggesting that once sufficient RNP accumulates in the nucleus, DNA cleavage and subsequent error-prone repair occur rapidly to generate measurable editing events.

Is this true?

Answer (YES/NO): NO